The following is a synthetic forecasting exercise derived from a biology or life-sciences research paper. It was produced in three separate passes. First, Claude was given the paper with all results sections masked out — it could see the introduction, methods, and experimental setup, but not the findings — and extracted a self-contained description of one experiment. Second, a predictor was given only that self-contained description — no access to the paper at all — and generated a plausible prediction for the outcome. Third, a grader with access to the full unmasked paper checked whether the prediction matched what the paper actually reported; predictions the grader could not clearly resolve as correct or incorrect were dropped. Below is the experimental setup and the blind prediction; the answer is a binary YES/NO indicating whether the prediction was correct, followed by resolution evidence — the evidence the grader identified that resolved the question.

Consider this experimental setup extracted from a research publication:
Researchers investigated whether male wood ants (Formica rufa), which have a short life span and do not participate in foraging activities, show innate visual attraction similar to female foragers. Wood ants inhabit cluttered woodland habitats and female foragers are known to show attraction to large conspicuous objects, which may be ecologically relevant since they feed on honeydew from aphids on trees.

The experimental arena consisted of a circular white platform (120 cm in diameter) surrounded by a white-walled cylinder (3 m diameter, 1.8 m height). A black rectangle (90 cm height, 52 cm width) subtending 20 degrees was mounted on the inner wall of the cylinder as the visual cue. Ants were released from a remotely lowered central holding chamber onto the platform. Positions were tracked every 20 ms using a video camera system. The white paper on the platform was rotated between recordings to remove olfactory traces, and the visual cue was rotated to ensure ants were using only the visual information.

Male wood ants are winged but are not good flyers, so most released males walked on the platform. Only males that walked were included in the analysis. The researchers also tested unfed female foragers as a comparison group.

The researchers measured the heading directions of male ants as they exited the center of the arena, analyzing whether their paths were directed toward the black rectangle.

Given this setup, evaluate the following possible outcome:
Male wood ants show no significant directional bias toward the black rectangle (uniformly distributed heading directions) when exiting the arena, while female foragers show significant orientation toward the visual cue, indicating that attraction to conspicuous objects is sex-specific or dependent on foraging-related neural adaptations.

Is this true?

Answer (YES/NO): NO